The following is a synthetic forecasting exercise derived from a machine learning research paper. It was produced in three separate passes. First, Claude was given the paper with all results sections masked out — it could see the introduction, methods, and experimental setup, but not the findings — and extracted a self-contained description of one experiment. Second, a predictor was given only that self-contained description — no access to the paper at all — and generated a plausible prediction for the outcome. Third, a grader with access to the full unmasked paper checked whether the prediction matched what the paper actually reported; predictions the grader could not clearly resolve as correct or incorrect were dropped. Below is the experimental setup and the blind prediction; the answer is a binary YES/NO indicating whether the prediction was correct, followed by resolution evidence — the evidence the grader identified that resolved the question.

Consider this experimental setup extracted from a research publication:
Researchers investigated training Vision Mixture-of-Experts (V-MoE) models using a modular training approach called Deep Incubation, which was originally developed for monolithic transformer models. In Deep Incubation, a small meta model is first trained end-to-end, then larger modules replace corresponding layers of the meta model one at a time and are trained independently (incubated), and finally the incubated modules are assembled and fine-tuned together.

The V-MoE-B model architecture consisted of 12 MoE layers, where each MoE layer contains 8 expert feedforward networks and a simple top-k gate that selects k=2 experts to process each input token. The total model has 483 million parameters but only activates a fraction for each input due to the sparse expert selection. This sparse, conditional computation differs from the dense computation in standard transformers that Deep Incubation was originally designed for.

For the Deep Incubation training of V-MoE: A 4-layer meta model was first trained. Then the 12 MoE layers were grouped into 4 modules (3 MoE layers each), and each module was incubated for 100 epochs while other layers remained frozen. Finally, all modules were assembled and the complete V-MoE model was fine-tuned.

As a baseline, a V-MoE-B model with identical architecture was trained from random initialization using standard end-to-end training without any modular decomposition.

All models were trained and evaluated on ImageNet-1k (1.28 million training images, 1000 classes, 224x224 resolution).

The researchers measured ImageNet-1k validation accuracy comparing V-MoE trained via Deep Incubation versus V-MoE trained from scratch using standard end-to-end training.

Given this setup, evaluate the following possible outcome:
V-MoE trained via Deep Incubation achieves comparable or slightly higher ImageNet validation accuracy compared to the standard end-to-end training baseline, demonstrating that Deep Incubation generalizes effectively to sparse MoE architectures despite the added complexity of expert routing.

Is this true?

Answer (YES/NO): YES